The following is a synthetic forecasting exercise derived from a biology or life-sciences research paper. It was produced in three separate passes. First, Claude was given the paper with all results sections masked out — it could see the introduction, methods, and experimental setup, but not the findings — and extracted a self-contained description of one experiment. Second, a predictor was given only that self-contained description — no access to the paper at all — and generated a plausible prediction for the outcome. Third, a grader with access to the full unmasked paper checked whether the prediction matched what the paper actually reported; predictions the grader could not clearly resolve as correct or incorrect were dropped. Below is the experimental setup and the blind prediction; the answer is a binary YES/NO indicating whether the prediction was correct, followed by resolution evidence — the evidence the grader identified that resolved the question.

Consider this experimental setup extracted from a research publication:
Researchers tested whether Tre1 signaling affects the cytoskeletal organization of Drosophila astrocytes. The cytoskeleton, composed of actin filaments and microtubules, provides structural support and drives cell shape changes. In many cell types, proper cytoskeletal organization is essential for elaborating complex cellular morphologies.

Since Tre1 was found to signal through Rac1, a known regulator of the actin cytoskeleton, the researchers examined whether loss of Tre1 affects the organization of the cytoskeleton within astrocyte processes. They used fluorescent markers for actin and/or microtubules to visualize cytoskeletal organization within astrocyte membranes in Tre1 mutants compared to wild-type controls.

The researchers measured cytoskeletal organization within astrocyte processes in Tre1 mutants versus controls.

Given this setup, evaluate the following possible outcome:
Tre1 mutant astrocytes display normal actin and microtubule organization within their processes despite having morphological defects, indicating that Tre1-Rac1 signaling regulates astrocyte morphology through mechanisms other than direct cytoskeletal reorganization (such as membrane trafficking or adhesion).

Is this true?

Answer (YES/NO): NO